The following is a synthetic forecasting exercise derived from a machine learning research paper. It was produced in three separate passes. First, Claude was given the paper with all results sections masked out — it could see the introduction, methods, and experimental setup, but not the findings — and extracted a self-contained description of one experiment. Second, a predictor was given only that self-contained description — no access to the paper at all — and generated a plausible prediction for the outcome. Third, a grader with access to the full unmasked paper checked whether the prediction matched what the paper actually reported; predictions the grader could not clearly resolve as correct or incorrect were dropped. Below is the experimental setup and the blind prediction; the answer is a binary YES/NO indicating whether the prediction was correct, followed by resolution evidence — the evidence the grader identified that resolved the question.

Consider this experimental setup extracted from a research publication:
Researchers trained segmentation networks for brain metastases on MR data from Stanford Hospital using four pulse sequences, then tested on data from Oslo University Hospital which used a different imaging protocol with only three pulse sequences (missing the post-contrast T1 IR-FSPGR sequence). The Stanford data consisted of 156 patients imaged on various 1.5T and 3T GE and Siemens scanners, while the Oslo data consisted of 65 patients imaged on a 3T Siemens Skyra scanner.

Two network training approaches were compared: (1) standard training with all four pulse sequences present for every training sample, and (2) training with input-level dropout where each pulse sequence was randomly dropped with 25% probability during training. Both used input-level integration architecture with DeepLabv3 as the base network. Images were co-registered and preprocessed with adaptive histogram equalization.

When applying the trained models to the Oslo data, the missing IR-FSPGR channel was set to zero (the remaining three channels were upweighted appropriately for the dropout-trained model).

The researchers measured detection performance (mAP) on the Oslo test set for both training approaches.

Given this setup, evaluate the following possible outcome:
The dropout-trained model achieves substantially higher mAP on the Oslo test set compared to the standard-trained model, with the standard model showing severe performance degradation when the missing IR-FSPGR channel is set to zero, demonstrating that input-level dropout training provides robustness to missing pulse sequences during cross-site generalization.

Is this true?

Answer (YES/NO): YES